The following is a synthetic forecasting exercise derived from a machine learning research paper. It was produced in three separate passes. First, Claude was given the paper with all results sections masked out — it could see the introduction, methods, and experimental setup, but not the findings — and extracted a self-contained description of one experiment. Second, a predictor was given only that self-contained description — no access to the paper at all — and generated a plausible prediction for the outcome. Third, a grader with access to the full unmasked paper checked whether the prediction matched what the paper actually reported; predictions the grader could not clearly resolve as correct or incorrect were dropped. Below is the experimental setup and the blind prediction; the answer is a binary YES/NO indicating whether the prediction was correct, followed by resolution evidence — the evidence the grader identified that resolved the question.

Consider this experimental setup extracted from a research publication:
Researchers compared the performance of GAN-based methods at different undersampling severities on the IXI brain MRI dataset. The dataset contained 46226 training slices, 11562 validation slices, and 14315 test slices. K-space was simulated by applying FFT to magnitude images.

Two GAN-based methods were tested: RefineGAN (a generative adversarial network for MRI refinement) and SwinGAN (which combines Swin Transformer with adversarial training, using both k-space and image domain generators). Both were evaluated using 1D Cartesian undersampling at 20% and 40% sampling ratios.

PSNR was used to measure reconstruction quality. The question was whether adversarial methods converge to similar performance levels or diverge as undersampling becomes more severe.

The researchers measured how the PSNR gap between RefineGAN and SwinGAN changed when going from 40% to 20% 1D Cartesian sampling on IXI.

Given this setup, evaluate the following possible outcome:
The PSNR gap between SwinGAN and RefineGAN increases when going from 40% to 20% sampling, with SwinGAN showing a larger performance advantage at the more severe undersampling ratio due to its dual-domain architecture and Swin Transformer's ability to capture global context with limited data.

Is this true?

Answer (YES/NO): NO